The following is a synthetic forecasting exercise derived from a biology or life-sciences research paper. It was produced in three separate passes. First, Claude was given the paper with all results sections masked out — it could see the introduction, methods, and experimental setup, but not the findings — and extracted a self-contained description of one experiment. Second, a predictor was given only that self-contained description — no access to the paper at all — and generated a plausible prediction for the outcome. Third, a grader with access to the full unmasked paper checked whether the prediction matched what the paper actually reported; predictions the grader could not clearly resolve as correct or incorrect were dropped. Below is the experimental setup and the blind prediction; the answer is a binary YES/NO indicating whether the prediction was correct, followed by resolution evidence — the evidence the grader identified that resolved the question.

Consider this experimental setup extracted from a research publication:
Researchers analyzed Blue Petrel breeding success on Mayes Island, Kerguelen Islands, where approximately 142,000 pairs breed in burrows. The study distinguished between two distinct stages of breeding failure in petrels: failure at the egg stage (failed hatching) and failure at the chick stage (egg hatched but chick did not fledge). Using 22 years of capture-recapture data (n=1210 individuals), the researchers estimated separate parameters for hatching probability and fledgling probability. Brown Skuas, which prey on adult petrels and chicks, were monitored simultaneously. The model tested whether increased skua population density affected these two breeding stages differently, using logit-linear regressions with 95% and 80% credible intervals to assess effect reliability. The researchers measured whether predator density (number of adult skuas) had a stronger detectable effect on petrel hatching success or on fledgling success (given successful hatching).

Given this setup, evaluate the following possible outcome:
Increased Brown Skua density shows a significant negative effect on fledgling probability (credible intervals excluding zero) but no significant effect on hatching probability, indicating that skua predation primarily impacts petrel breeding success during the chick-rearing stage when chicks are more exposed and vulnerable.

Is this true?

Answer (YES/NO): NO